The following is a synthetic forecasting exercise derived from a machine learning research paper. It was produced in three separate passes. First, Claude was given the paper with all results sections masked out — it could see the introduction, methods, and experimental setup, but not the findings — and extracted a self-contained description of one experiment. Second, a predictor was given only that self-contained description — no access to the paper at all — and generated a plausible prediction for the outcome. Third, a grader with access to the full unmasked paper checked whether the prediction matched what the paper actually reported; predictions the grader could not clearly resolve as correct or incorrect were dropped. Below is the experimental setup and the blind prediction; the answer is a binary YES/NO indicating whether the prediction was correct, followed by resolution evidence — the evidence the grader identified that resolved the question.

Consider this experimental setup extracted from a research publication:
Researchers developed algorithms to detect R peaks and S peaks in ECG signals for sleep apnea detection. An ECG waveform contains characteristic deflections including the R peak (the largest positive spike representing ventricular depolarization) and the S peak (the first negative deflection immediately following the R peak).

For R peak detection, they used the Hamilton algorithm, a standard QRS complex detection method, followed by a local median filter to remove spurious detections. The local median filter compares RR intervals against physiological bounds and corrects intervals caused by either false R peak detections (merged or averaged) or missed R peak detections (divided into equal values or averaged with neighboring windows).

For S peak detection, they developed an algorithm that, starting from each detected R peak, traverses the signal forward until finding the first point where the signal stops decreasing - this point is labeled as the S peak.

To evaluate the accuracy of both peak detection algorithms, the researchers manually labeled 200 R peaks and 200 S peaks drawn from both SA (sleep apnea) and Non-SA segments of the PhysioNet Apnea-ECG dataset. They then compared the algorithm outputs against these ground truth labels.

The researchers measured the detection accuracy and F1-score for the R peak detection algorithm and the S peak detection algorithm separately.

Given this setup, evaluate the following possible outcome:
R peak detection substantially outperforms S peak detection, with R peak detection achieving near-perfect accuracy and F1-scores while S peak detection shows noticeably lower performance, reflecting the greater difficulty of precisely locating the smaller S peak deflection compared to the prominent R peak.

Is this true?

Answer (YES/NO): NO